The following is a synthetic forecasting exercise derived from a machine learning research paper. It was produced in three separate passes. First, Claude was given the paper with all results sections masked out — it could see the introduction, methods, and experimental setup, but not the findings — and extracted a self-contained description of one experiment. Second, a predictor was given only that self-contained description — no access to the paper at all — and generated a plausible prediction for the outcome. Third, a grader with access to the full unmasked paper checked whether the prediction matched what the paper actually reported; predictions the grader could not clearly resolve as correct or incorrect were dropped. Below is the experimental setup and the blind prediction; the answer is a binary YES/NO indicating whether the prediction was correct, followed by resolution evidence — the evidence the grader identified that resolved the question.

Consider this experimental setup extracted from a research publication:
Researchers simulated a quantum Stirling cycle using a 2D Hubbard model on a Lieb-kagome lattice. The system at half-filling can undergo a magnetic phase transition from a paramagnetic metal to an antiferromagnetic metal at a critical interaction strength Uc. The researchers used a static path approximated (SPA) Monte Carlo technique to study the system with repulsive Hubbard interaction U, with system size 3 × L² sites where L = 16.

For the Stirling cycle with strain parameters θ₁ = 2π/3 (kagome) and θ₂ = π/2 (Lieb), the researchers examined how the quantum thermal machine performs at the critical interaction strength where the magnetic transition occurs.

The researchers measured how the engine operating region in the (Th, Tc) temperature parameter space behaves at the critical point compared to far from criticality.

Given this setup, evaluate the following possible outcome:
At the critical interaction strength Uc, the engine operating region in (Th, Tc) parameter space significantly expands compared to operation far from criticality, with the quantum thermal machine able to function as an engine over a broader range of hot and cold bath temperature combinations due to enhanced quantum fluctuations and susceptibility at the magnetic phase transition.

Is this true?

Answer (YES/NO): YES